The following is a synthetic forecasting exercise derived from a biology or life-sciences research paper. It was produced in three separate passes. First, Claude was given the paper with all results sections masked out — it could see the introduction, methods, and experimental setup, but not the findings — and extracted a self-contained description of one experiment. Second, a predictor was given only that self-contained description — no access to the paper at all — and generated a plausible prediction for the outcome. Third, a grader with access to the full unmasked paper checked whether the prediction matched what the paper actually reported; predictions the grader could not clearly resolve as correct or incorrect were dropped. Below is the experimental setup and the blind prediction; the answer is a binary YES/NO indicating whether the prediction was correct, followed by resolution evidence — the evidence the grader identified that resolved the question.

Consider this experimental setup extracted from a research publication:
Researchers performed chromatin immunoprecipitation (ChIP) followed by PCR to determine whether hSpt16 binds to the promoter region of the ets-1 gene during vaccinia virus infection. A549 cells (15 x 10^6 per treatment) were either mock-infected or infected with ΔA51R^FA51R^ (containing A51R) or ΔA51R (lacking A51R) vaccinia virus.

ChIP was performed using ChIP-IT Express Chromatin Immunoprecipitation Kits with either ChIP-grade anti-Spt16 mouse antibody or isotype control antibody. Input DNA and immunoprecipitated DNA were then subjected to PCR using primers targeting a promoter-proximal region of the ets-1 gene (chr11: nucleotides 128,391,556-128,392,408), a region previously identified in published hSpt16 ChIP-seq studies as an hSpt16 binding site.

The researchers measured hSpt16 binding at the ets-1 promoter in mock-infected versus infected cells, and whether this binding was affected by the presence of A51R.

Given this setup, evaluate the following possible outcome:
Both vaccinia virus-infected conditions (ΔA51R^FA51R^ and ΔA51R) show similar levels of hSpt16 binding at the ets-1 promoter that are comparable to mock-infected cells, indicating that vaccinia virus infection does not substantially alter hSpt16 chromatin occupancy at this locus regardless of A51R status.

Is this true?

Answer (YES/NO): NO